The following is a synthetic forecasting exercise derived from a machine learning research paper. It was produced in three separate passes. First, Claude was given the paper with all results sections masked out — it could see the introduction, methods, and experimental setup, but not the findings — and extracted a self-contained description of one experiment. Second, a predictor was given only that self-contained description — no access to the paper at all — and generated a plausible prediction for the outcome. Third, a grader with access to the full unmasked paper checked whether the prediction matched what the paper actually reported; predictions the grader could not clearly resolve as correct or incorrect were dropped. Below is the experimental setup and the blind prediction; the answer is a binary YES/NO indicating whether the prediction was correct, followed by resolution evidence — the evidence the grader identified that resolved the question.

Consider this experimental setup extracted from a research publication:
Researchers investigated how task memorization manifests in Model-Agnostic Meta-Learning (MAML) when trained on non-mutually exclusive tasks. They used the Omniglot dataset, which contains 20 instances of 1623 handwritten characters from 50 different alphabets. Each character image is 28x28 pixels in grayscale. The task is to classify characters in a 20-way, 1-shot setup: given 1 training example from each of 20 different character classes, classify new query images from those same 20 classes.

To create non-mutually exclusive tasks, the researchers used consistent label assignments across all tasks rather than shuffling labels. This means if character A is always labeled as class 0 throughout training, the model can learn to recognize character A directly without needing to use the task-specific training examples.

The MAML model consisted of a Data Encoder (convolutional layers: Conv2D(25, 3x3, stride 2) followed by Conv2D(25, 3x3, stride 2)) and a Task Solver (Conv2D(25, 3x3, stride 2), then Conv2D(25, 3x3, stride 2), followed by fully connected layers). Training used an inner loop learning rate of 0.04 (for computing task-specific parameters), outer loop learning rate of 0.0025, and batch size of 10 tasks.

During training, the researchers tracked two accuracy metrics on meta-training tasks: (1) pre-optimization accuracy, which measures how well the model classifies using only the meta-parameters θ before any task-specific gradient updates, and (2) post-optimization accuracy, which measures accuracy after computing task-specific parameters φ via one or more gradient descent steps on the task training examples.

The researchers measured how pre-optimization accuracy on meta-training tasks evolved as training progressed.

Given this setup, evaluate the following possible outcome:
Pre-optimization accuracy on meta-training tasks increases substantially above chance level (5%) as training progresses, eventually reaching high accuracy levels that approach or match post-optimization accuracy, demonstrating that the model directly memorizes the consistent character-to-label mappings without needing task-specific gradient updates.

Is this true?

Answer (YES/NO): YES